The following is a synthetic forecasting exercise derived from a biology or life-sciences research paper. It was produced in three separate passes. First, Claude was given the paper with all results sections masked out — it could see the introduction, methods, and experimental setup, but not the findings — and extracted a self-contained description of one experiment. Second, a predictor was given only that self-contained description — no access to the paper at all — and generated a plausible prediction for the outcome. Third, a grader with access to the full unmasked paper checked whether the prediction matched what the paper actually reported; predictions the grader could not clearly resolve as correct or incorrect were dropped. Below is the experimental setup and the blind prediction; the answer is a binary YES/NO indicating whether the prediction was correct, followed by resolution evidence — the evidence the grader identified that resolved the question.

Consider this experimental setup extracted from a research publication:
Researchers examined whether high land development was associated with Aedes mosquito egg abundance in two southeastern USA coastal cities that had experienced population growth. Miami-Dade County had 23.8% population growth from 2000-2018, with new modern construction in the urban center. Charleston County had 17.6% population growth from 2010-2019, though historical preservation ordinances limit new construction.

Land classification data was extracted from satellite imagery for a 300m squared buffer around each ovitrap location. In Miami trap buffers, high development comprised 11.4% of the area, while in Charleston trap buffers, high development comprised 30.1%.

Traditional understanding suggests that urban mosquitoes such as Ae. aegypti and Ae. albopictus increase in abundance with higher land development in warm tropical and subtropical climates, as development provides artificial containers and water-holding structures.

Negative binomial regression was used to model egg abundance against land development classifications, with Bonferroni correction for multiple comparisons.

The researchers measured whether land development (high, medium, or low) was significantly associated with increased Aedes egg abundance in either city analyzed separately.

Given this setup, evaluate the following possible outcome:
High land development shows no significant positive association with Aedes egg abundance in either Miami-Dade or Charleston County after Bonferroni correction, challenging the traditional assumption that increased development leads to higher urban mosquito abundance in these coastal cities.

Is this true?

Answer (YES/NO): YES